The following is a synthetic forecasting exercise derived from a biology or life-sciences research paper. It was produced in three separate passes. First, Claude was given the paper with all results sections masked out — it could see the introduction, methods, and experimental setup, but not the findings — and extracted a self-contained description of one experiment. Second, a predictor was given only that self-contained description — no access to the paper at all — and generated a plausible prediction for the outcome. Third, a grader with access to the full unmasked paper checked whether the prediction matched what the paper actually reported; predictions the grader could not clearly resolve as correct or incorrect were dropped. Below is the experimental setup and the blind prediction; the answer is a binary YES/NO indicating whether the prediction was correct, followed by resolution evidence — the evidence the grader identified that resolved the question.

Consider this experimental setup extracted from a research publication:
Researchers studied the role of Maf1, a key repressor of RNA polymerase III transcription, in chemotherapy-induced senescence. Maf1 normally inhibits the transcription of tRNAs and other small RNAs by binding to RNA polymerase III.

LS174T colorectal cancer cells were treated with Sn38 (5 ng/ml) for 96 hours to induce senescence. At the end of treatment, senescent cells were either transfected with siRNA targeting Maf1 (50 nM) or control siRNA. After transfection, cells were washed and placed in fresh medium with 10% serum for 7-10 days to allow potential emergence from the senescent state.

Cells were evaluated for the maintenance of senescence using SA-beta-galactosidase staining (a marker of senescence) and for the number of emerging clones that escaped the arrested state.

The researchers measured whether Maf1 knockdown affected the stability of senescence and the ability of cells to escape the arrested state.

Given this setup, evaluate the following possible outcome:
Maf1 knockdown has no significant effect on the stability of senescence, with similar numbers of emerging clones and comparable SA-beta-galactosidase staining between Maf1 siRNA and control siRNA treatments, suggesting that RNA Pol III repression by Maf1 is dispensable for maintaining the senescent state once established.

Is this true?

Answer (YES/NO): NO